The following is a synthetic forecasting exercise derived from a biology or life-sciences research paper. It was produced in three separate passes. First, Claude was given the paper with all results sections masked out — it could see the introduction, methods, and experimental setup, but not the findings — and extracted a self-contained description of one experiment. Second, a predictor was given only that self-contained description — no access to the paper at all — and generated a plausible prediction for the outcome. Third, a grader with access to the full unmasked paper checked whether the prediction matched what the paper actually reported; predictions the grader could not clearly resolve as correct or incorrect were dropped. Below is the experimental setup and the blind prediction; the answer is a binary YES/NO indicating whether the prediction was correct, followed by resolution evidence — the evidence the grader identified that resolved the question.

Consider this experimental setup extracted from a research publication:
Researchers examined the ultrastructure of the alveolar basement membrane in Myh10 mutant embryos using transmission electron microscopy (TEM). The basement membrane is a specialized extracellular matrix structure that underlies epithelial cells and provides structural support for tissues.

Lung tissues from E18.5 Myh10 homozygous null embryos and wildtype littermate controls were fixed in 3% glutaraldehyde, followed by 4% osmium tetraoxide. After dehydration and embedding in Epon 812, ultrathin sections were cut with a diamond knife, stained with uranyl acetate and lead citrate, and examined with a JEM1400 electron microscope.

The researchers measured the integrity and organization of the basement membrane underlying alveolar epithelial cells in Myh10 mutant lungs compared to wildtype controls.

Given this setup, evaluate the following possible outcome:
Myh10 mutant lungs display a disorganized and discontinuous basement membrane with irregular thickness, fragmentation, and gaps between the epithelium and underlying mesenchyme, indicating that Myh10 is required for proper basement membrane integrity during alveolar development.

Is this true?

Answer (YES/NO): NO